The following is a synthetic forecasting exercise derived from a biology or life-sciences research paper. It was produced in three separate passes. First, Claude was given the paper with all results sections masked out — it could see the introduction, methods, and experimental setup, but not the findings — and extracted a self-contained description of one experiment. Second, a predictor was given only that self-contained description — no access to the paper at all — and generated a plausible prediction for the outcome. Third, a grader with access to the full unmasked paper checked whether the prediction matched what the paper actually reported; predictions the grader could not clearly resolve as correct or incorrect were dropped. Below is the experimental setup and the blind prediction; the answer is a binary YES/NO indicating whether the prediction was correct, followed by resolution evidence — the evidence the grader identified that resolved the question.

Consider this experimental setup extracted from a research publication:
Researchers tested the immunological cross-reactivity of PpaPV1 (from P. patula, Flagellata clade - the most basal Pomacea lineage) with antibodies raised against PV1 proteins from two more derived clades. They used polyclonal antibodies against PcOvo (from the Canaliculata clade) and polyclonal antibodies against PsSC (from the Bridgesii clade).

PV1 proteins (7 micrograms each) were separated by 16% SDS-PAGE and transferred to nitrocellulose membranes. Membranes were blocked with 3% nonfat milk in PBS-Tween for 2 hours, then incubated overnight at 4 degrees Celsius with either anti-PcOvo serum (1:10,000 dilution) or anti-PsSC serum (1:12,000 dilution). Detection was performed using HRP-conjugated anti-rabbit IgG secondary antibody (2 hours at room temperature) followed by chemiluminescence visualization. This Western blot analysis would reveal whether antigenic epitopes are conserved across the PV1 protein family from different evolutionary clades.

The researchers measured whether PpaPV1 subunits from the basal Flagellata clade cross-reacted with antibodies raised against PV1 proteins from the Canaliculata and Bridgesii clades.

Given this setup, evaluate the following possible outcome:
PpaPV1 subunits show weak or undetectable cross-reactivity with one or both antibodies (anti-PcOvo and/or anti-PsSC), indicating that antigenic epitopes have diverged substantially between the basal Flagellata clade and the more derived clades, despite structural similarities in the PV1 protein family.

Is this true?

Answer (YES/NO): NO